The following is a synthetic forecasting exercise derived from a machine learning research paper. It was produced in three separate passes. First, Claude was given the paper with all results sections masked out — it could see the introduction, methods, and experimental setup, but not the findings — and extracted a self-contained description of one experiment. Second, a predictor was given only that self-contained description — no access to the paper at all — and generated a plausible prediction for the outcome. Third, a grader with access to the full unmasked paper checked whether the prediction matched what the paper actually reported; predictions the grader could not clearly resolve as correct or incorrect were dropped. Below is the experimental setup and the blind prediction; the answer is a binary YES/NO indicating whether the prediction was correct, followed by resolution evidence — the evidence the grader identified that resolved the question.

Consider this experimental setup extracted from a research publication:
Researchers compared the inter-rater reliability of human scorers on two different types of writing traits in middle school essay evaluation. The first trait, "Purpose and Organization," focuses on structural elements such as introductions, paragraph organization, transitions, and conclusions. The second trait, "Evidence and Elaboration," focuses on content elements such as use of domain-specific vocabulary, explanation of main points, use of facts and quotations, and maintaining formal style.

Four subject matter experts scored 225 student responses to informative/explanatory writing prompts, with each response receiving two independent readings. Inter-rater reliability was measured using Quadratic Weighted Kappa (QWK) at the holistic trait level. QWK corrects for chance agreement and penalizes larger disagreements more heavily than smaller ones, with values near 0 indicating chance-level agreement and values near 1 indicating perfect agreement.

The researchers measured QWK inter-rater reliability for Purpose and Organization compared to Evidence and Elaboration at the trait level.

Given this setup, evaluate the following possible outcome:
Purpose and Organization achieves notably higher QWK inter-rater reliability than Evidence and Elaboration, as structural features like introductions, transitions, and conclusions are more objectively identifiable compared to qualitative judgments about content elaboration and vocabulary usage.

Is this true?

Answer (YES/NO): NO